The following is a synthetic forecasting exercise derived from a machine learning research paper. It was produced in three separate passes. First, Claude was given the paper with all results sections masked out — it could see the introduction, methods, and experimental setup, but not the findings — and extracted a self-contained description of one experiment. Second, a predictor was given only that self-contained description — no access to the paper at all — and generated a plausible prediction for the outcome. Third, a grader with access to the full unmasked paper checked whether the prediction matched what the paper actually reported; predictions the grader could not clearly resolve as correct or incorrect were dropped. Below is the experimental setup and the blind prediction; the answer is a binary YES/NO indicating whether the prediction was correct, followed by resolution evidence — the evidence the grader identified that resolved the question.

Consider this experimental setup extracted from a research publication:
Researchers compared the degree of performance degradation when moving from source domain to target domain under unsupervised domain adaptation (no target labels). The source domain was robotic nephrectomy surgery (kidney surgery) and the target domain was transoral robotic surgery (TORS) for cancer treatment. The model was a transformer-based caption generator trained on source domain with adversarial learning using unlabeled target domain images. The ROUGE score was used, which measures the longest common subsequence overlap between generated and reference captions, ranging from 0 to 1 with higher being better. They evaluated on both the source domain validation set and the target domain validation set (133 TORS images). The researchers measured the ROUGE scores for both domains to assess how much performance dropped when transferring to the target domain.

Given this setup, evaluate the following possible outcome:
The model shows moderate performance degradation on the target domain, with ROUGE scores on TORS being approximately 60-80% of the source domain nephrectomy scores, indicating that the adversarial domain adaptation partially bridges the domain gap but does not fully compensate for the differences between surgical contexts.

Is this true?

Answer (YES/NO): NO